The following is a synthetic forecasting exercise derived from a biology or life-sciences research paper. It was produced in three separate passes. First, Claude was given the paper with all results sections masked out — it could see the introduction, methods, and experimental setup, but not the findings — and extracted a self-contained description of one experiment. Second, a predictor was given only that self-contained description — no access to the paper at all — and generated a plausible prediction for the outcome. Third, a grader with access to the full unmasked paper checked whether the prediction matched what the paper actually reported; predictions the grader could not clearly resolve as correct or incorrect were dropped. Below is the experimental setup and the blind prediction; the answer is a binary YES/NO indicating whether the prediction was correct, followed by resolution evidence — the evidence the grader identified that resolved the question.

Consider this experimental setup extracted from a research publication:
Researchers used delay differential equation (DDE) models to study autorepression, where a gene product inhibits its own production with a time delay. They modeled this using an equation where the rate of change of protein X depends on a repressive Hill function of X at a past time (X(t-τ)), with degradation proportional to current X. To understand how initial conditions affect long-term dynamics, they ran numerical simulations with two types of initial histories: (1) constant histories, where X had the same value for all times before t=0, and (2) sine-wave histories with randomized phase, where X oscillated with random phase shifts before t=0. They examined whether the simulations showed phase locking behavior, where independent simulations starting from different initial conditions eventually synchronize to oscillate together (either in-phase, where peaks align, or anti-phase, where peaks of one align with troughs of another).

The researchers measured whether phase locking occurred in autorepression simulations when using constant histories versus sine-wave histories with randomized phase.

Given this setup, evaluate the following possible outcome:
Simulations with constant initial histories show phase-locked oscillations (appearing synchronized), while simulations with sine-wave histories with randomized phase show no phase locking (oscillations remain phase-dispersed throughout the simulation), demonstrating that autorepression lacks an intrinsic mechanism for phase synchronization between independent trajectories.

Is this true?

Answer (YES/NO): YES